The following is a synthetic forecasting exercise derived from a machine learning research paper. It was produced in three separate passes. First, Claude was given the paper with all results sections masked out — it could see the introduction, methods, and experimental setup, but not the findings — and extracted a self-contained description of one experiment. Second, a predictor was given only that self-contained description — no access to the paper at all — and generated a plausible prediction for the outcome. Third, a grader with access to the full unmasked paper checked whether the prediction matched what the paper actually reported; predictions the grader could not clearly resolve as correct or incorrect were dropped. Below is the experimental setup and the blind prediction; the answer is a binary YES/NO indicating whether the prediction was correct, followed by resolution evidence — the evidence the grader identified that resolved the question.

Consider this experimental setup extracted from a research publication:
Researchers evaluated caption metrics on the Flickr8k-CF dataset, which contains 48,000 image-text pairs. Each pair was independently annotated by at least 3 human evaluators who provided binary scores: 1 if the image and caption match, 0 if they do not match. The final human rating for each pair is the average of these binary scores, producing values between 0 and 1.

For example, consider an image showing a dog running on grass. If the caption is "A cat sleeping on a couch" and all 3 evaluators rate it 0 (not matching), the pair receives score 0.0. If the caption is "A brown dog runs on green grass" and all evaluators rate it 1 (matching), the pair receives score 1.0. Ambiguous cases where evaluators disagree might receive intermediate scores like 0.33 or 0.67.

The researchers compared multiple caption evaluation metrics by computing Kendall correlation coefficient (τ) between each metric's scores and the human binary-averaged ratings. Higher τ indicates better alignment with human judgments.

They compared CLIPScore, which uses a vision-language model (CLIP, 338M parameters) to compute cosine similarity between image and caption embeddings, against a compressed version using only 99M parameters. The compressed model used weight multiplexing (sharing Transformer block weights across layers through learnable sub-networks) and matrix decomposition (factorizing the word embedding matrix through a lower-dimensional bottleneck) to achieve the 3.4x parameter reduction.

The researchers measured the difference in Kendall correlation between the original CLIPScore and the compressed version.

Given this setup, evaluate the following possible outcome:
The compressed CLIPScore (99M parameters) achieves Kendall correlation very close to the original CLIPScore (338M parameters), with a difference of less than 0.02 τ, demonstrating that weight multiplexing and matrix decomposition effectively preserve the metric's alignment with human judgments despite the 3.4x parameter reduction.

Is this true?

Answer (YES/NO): YES